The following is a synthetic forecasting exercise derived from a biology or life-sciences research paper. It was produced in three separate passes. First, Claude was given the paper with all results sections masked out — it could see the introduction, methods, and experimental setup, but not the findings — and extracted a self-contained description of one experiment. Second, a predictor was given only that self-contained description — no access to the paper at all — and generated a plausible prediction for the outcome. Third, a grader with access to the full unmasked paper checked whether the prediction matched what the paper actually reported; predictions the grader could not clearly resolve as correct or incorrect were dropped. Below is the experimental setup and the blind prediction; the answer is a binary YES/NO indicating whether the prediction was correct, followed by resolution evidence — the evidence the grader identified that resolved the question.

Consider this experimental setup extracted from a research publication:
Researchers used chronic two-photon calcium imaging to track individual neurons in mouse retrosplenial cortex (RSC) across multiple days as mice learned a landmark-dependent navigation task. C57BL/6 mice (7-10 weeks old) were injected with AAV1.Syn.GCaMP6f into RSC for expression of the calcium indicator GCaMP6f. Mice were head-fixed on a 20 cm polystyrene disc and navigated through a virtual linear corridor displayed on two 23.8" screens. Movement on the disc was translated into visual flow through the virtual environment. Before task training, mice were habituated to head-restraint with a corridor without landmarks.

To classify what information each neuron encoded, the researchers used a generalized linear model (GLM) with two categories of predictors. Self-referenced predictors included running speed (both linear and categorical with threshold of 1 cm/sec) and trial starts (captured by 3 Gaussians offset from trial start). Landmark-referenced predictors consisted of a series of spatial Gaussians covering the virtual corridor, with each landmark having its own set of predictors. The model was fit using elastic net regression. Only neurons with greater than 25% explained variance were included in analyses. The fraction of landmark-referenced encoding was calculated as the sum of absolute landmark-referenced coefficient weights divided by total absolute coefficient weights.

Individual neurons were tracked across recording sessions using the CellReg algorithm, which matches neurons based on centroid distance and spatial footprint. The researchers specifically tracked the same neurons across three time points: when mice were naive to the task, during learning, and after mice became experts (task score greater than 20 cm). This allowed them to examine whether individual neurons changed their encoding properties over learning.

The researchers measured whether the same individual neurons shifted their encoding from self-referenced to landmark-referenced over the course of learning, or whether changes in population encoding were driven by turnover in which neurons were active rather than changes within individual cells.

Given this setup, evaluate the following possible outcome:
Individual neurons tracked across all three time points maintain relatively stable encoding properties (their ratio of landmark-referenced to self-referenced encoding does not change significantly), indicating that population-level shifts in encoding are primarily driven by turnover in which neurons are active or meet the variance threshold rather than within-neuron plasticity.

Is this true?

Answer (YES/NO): NO